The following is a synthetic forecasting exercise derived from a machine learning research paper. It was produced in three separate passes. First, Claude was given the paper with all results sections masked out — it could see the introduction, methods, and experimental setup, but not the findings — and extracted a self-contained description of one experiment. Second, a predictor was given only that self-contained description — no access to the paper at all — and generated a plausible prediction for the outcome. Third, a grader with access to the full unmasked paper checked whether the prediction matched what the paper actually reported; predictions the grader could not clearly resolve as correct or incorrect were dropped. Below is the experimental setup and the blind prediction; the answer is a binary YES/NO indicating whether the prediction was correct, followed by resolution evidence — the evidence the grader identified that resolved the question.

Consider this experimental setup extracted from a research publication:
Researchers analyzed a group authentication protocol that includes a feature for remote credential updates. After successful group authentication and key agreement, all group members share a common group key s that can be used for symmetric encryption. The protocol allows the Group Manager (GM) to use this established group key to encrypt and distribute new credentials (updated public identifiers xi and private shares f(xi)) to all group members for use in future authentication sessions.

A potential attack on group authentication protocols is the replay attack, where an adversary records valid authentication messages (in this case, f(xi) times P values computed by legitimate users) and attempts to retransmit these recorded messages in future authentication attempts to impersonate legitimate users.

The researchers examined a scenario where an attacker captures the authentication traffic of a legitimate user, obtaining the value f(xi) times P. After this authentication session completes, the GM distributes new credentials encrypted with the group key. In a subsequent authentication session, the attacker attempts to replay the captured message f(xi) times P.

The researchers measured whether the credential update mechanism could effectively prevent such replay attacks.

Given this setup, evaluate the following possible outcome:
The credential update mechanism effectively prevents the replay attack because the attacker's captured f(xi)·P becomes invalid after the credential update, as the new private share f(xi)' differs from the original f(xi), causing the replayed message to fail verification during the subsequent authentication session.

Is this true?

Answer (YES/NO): YES